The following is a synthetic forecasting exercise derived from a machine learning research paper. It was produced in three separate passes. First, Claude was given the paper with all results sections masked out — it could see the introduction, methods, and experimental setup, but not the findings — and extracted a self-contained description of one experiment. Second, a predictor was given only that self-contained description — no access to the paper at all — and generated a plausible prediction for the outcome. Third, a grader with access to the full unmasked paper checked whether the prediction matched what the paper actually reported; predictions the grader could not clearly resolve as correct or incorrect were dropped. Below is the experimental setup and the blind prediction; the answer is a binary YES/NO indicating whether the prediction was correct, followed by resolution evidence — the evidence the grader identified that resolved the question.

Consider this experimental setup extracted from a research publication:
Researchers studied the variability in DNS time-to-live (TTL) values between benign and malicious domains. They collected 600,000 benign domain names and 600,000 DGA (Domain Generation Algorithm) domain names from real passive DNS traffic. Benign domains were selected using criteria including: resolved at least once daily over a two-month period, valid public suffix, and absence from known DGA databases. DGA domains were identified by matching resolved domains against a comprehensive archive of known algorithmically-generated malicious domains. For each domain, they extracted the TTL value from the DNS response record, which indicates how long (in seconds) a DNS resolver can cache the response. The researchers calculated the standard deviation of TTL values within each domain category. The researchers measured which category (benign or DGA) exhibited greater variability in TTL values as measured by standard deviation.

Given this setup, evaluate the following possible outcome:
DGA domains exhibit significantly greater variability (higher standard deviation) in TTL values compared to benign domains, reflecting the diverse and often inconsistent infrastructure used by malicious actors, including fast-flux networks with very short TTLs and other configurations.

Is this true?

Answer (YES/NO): YES